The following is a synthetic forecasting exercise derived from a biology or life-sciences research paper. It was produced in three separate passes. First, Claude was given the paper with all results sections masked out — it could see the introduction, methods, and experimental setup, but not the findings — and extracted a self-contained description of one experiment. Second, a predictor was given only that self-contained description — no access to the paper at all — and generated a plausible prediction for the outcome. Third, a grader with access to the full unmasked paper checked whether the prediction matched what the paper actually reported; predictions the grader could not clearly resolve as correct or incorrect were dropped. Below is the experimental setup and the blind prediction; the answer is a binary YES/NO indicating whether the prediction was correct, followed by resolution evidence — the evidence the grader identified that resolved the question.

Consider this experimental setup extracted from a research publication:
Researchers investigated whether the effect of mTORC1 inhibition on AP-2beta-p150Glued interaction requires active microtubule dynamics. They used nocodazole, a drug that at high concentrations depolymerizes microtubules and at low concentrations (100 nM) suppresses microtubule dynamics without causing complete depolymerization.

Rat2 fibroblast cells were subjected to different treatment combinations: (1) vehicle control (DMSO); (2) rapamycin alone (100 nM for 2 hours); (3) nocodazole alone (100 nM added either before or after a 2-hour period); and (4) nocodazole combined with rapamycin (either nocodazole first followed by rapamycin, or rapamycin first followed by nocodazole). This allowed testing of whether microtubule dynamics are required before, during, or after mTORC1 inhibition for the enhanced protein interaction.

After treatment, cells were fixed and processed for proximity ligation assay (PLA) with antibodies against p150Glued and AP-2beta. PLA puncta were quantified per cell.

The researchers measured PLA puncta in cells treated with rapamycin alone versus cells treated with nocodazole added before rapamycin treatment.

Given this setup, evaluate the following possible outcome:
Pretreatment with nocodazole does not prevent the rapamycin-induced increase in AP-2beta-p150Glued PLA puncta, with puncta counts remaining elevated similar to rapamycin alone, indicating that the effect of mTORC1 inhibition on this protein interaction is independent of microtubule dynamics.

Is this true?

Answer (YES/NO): YES